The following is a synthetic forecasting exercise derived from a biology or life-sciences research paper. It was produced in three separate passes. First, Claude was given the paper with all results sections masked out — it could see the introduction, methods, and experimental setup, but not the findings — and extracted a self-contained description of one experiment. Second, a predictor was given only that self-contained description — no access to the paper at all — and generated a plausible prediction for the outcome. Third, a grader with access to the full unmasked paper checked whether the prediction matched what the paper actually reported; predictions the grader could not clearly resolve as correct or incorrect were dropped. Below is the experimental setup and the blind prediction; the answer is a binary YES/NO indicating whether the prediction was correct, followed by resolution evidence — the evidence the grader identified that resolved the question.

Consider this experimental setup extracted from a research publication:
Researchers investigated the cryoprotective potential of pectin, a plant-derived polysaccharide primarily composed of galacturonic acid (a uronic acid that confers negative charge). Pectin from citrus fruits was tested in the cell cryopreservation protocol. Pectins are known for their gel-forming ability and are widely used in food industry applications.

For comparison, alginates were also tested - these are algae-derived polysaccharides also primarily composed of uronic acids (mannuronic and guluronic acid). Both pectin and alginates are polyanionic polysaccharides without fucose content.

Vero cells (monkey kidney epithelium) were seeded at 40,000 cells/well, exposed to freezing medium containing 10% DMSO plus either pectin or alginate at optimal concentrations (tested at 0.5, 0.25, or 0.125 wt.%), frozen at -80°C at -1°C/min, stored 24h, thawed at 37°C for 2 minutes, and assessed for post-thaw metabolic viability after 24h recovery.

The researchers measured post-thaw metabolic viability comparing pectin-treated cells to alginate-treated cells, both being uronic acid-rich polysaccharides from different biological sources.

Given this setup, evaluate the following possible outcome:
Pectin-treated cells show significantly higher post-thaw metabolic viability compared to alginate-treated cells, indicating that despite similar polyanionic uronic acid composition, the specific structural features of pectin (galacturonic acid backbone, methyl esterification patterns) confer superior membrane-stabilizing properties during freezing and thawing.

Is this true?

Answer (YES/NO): NO